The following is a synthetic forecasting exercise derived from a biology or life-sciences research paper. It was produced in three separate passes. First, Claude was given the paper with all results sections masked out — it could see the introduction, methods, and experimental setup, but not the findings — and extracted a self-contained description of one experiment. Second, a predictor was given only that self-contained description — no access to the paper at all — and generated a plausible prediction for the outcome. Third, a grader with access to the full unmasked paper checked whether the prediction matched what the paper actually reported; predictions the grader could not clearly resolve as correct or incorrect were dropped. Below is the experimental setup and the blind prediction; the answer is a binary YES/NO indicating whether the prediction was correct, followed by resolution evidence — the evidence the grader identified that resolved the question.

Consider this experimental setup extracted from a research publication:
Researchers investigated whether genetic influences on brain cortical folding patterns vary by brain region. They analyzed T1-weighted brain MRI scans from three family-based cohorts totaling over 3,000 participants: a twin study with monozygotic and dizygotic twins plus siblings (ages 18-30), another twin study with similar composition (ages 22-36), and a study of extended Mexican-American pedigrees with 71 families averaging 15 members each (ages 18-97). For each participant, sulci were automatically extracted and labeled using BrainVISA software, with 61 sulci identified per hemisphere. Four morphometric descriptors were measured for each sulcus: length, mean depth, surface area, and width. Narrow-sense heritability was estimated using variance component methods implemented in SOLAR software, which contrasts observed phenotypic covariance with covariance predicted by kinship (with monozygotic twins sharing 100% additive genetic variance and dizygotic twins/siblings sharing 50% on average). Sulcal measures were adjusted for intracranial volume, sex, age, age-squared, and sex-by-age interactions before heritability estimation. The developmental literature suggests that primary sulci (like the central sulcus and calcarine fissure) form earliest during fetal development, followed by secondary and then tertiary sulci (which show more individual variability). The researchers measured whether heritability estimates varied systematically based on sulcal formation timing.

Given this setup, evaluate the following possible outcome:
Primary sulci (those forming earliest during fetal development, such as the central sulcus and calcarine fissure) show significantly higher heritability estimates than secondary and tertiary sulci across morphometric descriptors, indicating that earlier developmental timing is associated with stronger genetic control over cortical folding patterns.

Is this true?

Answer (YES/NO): YES